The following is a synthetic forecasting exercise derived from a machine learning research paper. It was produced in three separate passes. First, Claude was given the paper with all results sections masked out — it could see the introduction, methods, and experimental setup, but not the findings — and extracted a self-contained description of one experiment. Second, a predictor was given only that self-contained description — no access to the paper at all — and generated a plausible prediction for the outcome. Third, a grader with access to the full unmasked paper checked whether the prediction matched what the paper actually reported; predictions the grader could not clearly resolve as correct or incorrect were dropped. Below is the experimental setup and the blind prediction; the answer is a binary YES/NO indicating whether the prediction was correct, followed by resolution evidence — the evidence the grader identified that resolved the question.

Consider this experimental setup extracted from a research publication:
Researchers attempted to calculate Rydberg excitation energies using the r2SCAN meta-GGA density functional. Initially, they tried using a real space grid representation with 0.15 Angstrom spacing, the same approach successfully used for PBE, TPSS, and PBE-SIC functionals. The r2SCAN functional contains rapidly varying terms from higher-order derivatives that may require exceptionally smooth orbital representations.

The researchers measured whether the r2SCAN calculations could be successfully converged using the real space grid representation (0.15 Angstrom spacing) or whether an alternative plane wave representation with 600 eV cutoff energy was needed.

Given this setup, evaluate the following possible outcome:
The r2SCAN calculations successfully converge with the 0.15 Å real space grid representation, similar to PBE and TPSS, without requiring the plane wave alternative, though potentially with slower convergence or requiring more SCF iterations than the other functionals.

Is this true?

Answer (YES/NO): NO